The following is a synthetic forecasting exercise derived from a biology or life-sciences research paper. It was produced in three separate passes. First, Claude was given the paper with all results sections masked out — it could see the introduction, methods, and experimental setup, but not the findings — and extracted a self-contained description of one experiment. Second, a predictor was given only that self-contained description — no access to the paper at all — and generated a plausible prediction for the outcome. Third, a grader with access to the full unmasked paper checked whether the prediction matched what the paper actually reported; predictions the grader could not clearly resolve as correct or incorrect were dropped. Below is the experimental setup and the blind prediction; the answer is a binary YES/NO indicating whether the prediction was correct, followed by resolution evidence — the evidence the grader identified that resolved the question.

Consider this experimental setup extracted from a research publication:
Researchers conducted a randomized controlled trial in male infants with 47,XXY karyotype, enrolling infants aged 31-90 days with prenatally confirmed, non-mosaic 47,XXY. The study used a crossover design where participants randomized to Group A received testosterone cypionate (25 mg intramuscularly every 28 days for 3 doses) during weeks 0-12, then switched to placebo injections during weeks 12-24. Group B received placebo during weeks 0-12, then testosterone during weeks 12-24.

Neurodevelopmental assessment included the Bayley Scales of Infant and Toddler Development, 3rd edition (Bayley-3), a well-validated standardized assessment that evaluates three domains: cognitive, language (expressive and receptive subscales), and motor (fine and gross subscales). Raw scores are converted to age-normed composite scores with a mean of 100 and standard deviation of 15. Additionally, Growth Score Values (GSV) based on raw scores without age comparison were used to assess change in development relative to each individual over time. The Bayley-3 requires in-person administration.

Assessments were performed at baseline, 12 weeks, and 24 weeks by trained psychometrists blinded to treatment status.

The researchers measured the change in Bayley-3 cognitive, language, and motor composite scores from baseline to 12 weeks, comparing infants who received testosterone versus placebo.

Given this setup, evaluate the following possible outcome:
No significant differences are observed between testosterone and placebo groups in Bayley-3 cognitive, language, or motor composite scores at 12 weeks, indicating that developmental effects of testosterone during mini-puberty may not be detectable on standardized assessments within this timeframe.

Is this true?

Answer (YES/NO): YES